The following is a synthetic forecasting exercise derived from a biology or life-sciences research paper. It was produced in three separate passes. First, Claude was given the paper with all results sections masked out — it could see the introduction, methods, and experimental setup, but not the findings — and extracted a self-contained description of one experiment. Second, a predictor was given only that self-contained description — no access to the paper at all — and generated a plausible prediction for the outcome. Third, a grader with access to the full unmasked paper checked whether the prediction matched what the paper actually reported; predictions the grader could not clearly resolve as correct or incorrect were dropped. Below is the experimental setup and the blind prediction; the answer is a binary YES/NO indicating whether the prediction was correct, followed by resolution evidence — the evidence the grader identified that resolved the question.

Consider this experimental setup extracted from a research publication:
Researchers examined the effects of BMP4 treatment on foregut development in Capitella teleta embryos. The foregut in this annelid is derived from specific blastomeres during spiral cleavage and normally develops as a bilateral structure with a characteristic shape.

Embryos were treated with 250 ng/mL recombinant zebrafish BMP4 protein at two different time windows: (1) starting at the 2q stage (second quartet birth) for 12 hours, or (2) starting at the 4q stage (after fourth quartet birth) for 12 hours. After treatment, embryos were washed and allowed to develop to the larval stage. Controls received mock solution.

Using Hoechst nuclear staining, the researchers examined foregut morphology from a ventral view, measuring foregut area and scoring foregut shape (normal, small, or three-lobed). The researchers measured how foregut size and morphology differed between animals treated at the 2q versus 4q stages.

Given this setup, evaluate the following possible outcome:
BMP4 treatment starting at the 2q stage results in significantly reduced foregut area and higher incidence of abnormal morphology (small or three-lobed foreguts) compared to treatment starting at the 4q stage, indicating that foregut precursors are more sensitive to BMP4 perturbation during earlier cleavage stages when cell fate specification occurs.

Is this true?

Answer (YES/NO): NO